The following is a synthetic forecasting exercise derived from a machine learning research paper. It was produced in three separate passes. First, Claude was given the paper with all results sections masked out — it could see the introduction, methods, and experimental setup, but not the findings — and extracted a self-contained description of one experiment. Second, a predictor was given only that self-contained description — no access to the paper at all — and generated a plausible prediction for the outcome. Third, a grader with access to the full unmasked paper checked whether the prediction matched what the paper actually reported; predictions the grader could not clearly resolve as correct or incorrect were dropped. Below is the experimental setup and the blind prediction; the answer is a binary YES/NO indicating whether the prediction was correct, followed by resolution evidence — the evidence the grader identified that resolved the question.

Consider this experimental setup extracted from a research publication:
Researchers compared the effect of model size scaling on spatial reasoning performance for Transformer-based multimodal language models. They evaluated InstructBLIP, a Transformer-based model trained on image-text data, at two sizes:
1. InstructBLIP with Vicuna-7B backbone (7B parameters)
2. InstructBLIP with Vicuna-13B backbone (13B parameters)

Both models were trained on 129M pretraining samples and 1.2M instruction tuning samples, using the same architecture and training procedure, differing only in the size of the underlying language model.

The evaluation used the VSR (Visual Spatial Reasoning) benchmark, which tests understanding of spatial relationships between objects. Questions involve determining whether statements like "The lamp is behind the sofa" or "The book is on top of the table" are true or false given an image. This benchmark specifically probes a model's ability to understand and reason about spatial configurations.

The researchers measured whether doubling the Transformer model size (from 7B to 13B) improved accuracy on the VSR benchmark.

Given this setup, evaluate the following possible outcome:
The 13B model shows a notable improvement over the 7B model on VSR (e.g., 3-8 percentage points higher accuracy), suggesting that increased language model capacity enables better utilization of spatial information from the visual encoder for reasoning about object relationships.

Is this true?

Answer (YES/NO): NO